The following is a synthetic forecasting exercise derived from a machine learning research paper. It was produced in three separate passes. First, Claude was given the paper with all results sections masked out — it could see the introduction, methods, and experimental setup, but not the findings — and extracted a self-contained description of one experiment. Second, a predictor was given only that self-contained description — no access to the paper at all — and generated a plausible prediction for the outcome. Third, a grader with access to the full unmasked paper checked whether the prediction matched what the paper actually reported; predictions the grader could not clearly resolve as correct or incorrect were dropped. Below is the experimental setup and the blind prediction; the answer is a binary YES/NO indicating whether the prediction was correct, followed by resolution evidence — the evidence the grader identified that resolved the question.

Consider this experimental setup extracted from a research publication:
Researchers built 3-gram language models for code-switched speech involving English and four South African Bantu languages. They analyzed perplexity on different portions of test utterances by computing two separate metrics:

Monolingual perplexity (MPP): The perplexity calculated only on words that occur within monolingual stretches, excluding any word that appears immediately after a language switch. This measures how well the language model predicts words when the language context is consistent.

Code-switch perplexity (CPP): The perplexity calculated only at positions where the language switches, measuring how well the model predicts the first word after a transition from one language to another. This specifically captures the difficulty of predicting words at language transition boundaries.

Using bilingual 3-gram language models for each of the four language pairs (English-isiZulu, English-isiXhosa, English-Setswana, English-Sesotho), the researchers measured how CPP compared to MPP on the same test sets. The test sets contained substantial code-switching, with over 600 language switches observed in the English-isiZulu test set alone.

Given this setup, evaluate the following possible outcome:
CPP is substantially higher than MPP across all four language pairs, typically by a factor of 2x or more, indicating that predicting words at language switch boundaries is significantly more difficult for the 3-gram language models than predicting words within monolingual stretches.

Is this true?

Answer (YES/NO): YES